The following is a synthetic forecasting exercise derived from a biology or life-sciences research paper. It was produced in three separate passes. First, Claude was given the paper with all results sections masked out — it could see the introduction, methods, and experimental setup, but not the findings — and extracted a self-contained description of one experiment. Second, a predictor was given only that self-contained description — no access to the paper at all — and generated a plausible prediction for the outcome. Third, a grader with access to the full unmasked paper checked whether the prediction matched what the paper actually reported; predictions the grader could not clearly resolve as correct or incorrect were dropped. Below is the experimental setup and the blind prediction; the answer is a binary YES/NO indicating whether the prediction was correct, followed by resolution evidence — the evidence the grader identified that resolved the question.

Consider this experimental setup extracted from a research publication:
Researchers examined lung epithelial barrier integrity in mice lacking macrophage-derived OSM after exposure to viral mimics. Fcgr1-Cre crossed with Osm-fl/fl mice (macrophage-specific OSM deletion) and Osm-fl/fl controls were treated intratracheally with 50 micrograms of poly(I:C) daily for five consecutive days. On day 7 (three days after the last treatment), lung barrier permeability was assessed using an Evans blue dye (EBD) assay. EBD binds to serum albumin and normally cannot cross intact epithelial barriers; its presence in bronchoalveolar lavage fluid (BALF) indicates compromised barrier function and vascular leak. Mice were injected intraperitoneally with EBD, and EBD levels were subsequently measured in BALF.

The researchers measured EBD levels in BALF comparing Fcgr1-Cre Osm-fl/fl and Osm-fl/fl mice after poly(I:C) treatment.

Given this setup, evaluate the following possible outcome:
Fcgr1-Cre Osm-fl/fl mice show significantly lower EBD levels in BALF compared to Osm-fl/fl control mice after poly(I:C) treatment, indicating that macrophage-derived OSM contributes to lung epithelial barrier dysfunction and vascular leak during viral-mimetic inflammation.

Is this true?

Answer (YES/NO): NO